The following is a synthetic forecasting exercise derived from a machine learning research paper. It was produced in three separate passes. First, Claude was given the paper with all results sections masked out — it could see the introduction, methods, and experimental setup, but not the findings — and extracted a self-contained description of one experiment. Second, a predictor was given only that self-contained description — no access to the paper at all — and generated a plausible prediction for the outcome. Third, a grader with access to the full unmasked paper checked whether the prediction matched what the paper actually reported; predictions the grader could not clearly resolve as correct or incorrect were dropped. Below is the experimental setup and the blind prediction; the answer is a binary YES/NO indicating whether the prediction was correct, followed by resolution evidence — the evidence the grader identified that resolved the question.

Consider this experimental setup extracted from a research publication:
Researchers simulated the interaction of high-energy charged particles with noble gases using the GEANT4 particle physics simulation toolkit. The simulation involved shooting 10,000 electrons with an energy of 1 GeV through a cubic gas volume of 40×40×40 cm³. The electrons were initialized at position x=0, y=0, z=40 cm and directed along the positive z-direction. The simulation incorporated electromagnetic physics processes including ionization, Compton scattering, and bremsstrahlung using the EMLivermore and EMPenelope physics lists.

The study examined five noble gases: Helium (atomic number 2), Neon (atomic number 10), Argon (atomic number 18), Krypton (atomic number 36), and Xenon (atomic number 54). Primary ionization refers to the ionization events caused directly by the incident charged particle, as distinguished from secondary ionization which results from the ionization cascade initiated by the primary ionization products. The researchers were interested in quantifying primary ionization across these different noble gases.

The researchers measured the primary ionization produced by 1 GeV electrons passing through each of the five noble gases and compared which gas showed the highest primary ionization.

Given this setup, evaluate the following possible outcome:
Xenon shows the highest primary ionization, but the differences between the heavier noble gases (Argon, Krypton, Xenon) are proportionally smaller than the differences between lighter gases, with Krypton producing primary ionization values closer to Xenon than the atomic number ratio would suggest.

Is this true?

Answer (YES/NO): NO